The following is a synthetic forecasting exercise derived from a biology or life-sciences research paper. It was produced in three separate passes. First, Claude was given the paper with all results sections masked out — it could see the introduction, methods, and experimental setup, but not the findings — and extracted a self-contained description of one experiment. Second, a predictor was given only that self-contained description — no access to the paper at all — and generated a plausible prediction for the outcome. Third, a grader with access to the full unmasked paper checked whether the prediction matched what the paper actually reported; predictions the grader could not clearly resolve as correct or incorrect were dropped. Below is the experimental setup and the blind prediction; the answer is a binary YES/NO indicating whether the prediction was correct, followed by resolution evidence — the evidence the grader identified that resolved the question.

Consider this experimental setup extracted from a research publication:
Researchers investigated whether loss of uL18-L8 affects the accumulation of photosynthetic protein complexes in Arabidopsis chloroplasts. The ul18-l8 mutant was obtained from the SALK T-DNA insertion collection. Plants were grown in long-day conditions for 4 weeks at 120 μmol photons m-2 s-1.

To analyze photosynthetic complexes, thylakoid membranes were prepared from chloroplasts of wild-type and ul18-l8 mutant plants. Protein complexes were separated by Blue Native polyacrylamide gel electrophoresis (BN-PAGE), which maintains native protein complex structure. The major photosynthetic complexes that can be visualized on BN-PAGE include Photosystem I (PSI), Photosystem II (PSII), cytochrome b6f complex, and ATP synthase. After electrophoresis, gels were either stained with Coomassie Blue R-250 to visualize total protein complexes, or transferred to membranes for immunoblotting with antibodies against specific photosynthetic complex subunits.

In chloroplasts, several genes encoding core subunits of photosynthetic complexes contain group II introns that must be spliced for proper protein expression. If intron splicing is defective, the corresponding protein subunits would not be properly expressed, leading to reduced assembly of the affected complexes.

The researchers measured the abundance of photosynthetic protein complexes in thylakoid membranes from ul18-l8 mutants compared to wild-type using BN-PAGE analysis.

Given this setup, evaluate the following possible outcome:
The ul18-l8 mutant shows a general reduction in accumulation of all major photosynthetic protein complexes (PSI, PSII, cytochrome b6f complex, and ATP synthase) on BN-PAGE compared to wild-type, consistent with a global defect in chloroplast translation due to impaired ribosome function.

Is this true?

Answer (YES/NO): NO